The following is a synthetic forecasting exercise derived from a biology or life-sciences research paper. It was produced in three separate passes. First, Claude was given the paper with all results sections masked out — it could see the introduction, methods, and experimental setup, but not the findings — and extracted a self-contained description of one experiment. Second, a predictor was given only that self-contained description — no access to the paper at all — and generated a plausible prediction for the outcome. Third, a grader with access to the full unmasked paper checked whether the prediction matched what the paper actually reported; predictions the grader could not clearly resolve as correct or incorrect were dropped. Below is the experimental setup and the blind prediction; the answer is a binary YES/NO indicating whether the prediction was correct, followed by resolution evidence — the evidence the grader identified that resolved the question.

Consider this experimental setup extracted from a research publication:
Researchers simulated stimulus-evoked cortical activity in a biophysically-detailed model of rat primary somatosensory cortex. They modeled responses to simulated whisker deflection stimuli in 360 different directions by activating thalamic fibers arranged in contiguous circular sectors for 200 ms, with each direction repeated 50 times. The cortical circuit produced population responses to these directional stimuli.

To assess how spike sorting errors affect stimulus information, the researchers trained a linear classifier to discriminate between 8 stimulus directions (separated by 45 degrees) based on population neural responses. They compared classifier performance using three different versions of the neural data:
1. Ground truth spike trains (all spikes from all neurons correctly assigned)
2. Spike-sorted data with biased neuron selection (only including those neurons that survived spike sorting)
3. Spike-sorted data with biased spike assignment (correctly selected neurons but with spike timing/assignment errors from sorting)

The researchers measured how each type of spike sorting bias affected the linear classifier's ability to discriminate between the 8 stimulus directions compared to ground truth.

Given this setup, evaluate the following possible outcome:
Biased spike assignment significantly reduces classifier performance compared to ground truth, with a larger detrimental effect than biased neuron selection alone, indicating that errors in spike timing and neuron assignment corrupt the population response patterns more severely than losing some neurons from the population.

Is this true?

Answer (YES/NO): NO